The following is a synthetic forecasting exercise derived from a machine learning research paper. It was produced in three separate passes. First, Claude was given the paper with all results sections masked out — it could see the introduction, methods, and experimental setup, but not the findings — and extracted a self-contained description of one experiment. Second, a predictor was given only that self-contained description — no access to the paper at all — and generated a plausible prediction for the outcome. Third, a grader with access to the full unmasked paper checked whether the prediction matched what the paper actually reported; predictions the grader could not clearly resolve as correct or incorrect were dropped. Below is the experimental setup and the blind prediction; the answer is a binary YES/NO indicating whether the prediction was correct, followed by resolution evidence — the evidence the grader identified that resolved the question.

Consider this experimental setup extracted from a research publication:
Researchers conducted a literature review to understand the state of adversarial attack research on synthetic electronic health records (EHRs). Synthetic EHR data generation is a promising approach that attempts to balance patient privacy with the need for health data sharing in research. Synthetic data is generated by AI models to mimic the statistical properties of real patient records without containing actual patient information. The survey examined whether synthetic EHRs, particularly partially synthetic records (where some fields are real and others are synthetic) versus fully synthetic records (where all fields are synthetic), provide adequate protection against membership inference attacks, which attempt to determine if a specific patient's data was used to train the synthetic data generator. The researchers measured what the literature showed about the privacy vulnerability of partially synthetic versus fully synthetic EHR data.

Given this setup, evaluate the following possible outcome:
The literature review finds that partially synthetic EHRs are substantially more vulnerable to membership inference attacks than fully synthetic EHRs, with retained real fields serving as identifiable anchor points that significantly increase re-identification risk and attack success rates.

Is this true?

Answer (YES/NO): NO